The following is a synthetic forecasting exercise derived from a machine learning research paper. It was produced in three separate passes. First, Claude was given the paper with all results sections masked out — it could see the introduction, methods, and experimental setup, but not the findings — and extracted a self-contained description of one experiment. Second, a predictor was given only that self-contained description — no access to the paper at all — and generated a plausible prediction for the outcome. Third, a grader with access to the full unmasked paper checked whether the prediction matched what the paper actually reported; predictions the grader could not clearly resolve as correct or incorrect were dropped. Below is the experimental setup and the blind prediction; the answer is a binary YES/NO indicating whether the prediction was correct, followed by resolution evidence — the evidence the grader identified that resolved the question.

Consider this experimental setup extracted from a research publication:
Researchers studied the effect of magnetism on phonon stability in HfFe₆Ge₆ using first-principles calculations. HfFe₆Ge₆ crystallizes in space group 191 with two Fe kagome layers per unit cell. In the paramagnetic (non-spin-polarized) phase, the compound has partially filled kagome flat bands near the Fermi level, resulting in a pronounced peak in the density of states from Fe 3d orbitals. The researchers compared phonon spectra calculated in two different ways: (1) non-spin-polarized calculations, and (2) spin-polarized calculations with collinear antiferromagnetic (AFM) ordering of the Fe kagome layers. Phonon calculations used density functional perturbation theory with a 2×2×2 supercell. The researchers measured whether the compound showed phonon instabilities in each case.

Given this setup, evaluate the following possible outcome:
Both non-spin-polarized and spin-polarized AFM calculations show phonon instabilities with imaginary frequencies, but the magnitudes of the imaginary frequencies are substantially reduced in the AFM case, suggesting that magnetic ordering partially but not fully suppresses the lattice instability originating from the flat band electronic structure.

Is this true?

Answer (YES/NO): NO